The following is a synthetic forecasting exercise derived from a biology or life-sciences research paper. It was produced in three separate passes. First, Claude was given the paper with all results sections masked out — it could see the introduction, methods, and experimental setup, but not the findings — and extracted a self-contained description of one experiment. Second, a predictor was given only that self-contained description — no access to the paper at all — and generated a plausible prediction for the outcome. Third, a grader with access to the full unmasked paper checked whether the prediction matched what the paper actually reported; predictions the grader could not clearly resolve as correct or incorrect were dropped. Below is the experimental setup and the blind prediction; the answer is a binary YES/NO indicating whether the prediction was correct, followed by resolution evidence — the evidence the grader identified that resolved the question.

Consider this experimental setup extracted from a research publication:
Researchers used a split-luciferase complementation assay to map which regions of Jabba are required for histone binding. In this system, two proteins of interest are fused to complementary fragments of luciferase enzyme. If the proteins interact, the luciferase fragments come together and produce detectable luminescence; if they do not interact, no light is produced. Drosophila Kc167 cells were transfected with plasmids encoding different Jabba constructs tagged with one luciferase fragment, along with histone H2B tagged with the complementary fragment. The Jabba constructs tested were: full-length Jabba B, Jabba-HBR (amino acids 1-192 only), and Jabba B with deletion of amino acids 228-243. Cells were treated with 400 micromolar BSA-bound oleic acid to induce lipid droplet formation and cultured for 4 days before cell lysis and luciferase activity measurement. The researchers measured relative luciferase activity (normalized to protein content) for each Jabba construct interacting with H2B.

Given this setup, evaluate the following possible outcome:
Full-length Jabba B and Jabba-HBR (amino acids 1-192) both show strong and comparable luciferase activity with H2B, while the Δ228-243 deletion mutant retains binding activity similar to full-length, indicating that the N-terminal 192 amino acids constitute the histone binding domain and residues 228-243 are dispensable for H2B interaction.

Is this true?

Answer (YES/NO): NO